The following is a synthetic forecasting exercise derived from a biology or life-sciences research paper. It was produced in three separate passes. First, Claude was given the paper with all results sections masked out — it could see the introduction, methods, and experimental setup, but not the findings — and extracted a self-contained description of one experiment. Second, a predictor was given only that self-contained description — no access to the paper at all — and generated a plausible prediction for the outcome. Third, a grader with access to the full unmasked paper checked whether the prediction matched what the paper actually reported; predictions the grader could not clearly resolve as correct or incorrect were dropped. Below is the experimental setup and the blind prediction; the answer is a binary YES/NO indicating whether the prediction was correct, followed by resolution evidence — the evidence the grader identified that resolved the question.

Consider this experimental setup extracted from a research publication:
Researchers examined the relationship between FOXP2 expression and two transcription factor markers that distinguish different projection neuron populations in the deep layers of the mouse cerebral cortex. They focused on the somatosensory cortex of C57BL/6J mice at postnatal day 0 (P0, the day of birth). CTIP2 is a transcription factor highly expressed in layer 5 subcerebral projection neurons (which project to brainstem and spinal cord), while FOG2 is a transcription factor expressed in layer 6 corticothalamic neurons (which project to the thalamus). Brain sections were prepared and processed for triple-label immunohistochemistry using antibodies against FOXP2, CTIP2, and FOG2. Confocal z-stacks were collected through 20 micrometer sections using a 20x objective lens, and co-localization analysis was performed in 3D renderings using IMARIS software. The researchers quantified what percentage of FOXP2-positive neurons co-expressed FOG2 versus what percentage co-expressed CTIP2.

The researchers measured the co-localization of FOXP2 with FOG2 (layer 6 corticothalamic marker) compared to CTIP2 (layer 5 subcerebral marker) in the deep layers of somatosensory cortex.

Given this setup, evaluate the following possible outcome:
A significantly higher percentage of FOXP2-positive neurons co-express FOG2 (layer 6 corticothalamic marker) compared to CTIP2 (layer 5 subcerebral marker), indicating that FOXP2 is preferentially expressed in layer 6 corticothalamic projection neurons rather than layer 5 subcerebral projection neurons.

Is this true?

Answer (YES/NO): YES